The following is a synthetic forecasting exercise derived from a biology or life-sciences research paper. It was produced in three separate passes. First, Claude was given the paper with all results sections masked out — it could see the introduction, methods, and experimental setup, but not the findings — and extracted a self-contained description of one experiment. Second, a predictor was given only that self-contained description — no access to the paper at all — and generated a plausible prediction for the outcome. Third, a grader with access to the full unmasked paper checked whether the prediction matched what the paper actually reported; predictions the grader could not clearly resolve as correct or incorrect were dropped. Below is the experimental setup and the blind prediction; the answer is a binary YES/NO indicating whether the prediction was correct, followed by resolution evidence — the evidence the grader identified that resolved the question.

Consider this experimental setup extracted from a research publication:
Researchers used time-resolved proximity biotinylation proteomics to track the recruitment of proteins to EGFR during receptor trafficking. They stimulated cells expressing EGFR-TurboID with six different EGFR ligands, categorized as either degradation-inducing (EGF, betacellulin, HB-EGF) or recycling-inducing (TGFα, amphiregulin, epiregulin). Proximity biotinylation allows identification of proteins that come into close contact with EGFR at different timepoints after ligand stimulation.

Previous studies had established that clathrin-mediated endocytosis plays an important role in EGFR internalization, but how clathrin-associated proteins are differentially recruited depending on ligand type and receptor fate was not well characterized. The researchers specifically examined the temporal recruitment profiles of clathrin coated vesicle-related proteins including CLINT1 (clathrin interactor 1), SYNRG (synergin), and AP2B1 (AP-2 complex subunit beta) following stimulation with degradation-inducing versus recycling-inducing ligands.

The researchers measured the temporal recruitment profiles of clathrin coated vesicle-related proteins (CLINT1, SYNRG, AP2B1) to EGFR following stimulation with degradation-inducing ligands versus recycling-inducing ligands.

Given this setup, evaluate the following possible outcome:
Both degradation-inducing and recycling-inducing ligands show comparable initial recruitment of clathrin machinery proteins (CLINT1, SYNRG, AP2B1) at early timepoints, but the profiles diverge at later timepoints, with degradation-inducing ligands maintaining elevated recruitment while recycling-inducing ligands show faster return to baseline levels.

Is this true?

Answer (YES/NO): NO